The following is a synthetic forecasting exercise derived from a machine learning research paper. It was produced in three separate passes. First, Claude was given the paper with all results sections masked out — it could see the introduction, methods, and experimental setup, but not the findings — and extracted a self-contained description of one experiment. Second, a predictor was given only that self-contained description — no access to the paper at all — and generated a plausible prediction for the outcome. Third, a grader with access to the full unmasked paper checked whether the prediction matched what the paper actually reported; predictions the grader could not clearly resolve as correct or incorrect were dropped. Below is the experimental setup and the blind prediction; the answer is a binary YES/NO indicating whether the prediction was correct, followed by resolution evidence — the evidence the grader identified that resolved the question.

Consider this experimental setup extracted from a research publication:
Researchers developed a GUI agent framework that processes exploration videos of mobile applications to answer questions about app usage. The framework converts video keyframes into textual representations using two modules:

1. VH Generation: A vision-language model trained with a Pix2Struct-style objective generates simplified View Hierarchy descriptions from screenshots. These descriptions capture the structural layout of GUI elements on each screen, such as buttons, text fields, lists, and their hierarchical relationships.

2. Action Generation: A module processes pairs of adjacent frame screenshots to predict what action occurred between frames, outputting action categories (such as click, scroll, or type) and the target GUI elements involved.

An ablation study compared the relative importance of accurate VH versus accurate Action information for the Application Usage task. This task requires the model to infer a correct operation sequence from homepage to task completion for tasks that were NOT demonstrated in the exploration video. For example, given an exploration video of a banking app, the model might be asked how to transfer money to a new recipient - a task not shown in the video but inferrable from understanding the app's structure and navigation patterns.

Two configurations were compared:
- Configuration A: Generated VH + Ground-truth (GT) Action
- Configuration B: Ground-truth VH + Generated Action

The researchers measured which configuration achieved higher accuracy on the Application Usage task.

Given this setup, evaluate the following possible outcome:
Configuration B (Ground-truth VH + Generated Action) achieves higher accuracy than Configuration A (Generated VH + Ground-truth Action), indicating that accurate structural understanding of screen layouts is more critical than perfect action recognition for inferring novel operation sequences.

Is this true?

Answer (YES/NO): NO